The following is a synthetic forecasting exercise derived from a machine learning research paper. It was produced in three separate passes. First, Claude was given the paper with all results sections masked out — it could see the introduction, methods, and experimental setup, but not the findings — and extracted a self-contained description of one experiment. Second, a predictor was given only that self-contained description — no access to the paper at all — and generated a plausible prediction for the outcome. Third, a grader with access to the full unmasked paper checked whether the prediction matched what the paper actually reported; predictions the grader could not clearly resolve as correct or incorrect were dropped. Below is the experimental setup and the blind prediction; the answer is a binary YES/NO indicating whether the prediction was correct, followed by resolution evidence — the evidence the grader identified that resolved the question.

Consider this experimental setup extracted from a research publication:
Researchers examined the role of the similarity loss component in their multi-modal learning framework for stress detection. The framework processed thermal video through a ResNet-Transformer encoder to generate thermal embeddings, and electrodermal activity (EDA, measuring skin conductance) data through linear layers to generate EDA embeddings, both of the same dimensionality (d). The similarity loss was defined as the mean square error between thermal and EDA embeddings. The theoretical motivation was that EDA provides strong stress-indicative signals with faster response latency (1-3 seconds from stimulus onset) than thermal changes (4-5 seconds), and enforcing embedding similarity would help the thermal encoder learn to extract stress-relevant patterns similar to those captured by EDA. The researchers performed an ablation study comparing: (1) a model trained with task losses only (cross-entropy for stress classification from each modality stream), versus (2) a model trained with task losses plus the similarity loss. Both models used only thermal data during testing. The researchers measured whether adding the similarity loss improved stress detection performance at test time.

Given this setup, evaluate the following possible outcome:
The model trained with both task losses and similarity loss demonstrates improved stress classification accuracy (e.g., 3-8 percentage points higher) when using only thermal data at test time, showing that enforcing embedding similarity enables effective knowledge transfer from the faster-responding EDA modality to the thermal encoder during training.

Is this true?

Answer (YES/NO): NO